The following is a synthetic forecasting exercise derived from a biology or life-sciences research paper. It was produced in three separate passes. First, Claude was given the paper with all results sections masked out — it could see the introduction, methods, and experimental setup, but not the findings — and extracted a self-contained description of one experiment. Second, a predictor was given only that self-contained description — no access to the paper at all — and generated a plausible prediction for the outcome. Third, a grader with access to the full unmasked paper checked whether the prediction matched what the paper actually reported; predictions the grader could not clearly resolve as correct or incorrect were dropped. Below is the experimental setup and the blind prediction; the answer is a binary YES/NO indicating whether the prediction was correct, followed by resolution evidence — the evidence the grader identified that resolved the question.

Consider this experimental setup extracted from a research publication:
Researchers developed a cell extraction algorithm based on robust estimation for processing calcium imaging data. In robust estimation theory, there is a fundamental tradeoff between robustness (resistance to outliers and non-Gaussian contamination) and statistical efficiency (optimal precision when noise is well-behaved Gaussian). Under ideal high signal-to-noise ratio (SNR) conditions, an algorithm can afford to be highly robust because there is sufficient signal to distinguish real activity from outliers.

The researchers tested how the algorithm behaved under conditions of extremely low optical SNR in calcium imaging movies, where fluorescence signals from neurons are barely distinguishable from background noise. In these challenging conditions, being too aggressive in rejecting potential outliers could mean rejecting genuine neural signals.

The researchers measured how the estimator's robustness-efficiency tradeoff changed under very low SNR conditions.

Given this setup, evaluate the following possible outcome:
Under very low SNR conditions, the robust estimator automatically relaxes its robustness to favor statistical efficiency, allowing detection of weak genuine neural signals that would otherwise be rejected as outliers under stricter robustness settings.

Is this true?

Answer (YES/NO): YES